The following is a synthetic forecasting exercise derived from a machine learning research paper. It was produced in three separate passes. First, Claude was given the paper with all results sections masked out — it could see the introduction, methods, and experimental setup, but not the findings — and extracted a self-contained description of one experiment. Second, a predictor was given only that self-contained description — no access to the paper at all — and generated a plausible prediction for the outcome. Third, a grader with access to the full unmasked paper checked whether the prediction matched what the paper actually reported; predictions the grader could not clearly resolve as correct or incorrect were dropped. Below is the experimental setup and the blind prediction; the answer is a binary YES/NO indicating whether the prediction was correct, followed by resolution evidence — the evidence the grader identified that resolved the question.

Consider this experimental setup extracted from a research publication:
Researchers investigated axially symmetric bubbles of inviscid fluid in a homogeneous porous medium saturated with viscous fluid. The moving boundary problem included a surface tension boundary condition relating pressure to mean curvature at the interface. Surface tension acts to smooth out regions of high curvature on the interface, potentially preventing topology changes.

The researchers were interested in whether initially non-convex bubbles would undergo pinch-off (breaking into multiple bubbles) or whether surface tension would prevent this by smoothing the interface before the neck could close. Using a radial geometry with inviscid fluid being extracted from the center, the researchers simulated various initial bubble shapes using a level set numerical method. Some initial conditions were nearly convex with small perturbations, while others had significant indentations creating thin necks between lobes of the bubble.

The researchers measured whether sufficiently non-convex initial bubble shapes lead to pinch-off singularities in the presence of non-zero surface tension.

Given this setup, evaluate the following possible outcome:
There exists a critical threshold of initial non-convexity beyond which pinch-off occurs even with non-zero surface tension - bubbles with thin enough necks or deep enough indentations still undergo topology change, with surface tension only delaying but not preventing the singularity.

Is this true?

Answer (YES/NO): NO